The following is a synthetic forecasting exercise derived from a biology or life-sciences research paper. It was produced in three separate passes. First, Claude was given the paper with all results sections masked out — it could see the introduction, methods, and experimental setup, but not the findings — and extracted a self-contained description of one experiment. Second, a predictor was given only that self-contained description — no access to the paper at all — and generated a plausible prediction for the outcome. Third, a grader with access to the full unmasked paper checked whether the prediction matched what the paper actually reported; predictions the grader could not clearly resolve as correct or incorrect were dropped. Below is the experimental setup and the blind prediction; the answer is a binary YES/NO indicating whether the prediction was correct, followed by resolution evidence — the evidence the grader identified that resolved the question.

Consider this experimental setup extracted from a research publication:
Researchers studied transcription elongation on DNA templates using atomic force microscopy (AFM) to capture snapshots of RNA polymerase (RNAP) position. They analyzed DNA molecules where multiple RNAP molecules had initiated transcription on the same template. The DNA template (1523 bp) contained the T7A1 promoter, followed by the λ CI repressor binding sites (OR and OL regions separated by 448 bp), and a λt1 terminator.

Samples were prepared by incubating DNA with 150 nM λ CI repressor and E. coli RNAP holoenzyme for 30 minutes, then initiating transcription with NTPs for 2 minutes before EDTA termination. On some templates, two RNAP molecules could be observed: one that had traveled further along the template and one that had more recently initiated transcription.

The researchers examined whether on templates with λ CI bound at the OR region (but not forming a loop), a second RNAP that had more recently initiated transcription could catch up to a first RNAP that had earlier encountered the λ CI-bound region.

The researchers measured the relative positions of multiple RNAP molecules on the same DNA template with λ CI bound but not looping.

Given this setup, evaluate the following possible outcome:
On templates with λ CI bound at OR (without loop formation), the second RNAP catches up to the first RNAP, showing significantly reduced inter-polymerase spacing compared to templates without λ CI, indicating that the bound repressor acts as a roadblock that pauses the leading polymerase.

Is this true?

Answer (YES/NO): NO